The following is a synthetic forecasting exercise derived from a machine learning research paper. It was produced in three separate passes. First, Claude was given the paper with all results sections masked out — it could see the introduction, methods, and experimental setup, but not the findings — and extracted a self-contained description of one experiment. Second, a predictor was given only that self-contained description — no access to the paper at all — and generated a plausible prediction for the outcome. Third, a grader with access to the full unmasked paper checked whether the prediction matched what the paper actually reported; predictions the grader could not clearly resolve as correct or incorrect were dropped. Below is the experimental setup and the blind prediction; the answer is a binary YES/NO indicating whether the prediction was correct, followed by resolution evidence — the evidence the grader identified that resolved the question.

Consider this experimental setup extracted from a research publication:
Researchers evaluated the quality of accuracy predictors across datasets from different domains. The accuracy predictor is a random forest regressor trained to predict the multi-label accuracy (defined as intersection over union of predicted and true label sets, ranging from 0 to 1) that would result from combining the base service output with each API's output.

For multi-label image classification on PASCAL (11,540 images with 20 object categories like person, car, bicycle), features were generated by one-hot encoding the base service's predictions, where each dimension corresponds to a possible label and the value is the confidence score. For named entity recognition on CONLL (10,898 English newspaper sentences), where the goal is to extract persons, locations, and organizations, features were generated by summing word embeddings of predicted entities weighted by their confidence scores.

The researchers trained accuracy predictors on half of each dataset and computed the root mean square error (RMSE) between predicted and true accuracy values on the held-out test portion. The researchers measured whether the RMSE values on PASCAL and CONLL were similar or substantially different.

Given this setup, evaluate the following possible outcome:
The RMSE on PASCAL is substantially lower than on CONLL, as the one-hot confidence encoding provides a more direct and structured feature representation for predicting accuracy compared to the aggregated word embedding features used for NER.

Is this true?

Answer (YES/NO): NO